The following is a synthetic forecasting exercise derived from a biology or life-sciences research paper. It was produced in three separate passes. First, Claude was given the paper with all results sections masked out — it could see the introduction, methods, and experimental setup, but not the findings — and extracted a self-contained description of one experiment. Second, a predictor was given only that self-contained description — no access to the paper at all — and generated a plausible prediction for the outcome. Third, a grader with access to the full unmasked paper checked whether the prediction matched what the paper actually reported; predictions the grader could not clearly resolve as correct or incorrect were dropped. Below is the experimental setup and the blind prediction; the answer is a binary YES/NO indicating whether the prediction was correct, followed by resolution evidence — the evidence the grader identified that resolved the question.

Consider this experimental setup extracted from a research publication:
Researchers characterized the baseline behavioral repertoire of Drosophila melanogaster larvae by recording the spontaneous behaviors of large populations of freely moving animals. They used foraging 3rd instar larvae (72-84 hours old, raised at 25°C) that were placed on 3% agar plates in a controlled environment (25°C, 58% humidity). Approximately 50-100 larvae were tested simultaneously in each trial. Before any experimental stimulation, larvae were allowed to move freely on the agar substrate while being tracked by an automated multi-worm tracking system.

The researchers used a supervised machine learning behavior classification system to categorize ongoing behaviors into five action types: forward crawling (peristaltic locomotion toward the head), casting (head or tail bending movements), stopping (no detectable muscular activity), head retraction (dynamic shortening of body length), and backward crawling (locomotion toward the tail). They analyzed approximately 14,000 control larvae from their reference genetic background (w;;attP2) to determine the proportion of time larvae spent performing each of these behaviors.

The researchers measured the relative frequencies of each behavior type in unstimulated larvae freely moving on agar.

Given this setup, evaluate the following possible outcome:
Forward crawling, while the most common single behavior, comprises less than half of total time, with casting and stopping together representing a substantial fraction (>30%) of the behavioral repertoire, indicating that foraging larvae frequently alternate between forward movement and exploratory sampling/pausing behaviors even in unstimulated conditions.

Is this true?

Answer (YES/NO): NO